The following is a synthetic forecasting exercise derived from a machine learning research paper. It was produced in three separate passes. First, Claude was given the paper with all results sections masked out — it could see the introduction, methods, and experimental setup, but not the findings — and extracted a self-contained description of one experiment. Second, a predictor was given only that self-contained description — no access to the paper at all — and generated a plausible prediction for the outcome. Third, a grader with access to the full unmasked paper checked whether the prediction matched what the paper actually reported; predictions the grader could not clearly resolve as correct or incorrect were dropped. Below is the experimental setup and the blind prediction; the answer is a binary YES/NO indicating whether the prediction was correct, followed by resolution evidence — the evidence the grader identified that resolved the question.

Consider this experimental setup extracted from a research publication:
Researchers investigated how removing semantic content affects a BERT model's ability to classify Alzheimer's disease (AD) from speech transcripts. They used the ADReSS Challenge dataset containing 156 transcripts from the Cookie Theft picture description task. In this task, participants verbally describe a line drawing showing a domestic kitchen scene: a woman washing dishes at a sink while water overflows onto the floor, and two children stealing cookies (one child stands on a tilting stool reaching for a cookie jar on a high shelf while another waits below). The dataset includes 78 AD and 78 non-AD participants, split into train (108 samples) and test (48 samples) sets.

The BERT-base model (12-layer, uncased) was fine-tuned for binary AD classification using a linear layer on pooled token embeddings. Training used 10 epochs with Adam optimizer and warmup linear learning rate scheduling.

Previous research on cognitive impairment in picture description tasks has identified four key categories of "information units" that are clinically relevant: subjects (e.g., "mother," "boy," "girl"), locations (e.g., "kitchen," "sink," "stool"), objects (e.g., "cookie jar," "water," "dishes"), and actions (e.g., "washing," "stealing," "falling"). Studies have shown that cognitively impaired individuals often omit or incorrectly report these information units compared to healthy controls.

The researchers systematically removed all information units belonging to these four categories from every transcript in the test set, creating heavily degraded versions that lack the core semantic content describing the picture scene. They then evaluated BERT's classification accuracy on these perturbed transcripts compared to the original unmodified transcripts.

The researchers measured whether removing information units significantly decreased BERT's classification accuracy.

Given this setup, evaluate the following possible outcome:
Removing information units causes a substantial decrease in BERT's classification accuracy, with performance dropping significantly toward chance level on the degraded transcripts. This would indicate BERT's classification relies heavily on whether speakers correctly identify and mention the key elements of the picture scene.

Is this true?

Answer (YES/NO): NO